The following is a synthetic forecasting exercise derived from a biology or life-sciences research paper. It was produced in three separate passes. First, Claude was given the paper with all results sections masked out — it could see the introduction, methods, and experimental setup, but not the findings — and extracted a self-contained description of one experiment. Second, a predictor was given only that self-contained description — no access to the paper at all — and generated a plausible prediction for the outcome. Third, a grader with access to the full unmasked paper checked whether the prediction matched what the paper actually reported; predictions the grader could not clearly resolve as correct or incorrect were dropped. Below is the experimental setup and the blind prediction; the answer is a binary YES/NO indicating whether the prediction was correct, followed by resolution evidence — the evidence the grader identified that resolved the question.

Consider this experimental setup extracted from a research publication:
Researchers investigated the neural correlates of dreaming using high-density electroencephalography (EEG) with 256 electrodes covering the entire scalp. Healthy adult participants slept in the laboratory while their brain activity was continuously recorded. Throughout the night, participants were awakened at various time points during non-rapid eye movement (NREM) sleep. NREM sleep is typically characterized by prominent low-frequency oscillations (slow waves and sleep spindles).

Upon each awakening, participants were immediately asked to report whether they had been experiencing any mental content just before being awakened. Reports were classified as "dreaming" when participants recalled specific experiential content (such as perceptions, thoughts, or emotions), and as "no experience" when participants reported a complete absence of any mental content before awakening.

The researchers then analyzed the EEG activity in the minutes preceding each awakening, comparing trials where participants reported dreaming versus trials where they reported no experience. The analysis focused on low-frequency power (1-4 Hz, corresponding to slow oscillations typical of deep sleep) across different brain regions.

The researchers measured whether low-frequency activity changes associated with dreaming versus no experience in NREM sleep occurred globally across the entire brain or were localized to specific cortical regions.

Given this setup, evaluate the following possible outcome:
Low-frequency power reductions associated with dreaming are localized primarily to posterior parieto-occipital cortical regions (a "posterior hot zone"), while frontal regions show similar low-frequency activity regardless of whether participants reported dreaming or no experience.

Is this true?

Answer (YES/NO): YES